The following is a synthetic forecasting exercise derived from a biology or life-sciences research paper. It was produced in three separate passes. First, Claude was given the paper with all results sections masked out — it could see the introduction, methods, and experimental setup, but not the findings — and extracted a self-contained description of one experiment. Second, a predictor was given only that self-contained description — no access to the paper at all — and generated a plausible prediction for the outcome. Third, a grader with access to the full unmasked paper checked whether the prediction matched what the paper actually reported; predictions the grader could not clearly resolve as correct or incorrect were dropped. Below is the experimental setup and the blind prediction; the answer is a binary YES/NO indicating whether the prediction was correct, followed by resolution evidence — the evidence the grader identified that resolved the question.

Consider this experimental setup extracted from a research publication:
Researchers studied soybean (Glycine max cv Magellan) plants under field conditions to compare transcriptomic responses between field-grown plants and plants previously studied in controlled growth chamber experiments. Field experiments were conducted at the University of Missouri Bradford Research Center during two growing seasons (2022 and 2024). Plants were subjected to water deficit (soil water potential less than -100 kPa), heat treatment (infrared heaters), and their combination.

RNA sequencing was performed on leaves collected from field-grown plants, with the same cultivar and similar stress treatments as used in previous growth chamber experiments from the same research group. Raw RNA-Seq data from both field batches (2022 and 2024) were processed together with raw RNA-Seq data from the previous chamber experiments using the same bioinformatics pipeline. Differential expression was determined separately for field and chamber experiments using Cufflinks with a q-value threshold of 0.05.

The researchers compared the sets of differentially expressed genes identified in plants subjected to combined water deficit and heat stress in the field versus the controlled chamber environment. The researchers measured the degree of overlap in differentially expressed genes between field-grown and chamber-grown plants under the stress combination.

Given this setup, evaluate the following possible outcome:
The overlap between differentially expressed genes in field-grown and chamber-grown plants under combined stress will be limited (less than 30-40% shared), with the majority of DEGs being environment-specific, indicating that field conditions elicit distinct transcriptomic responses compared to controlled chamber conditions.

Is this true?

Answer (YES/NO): NO